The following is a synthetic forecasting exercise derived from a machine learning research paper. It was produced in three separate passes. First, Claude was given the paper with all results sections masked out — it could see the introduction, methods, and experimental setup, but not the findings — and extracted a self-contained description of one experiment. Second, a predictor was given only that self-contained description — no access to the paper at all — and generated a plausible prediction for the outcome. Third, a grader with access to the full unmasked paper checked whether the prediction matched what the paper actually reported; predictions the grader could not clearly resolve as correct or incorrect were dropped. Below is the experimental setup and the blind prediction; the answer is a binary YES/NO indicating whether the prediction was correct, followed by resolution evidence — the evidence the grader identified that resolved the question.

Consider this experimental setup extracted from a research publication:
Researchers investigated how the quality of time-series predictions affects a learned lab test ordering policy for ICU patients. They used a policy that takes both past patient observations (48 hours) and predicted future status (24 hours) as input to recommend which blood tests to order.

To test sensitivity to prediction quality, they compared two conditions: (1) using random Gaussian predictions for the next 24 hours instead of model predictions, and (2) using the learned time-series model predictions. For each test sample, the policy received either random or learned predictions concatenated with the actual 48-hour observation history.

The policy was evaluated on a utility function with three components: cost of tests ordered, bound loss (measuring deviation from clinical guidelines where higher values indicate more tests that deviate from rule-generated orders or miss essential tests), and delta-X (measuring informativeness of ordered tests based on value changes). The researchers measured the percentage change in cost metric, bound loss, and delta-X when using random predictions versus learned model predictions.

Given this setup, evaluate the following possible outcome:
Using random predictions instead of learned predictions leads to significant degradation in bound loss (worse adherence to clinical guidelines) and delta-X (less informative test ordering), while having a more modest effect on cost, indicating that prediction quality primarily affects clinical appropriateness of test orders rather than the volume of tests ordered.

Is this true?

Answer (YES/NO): NO